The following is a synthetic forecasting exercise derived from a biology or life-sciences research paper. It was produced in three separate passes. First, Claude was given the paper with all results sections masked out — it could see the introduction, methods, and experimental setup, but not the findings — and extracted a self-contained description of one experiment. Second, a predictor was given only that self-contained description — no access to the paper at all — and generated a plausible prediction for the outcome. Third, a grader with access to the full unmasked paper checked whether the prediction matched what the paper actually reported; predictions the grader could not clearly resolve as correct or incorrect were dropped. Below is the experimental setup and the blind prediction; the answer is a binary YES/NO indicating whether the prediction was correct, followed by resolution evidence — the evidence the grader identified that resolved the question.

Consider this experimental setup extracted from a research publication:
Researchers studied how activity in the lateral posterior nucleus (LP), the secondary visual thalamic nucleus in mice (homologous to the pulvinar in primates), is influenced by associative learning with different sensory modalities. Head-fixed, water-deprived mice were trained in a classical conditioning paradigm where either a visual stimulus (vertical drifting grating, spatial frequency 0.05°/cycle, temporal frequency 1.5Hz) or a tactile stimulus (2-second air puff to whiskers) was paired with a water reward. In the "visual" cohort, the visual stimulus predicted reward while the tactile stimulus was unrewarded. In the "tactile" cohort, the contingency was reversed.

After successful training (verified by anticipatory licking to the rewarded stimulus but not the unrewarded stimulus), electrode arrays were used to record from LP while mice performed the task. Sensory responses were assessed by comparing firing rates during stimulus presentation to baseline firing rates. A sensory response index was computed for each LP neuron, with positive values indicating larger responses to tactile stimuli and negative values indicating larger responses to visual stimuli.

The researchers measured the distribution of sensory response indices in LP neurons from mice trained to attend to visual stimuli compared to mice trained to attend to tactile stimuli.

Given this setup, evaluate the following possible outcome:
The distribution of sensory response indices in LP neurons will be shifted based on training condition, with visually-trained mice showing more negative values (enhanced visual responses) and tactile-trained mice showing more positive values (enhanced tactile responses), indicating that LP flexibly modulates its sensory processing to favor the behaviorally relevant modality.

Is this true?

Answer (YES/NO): NO